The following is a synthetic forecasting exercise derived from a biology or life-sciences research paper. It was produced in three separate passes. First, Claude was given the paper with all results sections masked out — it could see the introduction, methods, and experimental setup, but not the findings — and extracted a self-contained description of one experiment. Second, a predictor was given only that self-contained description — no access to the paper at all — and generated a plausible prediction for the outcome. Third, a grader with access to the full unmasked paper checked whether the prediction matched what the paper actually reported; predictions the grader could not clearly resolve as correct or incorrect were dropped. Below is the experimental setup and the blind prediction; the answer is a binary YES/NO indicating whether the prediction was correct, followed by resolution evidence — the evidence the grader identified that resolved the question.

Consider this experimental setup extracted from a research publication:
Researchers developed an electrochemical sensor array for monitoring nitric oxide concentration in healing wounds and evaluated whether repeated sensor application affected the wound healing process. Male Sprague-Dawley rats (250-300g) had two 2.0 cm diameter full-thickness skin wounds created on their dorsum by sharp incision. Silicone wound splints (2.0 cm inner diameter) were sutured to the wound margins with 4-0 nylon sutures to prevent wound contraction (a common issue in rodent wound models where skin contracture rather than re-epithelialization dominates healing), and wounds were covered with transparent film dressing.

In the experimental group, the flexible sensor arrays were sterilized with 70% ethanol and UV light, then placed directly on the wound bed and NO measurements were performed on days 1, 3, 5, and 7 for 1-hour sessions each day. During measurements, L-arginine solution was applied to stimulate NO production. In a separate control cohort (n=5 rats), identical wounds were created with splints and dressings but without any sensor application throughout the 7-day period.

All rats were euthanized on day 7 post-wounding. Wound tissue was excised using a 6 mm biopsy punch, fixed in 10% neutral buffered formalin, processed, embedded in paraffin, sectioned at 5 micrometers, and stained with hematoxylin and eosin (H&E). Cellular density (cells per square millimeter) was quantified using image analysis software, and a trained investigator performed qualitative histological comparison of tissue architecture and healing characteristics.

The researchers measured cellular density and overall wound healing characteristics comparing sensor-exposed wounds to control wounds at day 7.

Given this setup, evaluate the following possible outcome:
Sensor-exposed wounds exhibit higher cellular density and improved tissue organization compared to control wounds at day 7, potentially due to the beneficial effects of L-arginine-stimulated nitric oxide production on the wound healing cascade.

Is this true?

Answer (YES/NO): NO